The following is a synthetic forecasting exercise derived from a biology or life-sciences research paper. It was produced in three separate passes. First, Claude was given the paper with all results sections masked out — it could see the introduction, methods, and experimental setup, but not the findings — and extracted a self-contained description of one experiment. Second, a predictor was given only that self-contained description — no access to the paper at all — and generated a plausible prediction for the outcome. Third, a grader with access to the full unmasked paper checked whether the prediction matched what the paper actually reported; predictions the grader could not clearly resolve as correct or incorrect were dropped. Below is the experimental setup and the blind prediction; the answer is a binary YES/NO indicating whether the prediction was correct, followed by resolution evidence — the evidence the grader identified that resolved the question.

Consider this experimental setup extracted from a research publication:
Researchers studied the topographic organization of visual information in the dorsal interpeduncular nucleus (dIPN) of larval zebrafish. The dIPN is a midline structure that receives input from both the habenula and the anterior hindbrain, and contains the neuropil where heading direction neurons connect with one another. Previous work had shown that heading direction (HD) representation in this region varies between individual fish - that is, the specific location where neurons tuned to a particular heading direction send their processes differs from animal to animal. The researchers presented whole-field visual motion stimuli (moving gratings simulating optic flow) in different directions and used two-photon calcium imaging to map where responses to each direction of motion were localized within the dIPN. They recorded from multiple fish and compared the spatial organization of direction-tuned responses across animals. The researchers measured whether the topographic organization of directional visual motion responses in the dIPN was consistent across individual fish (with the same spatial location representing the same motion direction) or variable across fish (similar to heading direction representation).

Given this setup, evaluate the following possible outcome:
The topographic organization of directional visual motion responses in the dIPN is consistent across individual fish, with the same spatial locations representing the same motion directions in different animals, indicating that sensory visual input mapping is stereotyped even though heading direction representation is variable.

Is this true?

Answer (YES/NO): YES